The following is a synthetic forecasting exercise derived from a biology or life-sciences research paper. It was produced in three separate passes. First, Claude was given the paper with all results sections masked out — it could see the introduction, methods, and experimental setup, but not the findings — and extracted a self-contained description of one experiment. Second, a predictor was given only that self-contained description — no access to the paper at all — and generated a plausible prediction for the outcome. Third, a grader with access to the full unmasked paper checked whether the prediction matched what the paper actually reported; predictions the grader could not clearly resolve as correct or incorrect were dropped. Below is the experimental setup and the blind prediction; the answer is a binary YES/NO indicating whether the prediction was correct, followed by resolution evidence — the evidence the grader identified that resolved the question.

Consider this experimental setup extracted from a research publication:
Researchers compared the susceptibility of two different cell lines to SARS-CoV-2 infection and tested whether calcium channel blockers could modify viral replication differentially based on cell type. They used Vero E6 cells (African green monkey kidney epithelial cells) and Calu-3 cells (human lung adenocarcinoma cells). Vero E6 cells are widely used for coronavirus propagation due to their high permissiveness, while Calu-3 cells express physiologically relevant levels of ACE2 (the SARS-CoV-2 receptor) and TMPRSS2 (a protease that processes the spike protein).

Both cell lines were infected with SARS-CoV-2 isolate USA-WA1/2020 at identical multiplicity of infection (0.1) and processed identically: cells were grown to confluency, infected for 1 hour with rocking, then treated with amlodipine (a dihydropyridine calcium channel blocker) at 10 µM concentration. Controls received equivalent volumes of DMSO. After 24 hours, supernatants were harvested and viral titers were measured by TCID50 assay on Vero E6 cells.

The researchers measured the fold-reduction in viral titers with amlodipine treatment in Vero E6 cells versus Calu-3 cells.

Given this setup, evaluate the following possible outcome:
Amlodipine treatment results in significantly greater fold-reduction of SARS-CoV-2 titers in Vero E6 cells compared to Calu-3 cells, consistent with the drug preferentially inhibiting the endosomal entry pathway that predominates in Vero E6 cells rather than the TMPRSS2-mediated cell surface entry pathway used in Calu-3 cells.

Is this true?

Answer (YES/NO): NO